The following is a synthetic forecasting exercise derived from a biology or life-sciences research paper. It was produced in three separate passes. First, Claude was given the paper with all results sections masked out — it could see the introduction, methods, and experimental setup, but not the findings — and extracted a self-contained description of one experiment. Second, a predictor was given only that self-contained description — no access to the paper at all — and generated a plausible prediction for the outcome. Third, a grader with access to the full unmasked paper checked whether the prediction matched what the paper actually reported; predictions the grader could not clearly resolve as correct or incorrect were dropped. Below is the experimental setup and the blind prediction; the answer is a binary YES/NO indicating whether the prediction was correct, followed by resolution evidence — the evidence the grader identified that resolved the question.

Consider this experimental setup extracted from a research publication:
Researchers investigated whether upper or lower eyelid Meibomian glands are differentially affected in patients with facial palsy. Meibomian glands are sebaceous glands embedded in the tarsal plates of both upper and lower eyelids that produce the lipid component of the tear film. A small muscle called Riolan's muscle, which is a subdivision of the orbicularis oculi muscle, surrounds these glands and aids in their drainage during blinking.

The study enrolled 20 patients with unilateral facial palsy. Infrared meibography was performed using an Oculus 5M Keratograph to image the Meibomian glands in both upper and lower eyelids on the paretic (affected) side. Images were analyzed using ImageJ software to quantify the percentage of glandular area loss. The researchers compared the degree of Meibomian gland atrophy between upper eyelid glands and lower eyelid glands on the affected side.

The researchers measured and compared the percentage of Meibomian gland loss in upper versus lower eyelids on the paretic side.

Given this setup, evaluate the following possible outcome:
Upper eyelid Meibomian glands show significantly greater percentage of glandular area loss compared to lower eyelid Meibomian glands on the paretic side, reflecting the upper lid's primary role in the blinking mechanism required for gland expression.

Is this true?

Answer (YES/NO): NO